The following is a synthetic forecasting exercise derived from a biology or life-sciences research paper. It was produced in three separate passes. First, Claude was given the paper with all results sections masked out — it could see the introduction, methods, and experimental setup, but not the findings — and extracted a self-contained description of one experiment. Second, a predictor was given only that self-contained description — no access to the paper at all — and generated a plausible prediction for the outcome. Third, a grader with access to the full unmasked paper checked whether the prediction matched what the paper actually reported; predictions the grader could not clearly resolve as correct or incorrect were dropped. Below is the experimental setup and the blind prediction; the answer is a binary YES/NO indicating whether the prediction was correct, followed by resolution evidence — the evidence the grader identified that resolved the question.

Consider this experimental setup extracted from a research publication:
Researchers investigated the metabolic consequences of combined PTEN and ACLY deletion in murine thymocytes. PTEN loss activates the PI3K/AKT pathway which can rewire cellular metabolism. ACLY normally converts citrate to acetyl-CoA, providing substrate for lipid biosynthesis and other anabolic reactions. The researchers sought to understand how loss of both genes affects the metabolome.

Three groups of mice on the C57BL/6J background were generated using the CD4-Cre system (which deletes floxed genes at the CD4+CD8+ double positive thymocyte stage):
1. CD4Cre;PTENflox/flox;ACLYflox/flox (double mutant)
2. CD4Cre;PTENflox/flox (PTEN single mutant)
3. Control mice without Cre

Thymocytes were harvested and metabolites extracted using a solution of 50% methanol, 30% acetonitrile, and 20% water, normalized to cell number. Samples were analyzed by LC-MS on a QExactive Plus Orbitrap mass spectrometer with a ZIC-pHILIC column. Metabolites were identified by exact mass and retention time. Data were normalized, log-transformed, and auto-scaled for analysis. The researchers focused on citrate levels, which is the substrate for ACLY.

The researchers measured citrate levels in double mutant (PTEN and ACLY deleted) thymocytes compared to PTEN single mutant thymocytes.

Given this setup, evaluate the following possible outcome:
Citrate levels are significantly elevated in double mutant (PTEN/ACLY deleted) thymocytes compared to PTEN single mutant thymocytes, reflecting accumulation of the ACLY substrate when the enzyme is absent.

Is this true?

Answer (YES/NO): YES